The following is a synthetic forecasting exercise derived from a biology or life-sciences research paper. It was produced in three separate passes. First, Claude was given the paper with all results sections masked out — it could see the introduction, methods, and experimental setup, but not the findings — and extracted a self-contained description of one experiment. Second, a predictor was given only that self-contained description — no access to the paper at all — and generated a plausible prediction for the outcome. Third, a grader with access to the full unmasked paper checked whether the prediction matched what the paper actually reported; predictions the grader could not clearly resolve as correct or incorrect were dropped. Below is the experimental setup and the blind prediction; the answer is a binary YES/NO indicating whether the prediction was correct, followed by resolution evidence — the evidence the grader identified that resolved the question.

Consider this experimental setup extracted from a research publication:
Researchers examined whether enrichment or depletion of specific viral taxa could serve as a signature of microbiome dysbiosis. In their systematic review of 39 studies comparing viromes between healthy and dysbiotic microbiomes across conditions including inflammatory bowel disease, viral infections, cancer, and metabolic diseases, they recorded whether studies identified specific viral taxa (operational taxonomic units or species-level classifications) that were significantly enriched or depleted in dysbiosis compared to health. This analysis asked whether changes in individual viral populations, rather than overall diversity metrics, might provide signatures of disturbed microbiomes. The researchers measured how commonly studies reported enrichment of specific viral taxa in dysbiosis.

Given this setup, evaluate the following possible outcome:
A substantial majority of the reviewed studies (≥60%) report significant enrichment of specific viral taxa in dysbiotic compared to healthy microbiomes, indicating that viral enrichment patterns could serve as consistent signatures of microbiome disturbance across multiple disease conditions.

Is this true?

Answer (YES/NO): YES